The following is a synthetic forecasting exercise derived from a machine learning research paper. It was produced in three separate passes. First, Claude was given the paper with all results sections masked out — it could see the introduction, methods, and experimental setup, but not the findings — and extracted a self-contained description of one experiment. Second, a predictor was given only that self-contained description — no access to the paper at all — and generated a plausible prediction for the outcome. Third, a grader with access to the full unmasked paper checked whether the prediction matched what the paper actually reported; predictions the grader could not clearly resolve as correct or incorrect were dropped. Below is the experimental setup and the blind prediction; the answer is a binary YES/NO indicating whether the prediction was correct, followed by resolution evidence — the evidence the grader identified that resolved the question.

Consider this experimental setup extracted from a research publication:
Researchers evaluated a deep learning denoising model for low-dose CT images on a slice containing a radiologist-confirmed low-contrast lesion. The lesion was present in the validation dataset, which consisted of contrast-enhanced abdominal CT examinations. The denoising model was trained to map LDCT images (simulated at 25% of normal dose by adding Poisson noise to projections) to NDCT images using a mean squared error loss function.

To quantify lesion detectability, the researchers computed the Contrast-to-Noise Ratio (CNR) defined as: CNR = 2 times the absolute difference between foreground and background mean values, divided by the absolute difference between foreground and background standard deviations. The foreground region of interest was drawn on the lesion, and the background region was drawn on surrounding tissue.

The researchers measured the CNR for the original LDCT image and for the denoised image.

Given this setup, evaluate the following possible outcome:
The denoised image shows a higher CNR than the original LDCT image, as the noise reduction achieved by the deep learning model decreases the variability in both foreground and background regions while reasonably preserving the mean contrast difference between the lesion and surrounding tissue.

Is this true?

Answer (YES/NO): YES